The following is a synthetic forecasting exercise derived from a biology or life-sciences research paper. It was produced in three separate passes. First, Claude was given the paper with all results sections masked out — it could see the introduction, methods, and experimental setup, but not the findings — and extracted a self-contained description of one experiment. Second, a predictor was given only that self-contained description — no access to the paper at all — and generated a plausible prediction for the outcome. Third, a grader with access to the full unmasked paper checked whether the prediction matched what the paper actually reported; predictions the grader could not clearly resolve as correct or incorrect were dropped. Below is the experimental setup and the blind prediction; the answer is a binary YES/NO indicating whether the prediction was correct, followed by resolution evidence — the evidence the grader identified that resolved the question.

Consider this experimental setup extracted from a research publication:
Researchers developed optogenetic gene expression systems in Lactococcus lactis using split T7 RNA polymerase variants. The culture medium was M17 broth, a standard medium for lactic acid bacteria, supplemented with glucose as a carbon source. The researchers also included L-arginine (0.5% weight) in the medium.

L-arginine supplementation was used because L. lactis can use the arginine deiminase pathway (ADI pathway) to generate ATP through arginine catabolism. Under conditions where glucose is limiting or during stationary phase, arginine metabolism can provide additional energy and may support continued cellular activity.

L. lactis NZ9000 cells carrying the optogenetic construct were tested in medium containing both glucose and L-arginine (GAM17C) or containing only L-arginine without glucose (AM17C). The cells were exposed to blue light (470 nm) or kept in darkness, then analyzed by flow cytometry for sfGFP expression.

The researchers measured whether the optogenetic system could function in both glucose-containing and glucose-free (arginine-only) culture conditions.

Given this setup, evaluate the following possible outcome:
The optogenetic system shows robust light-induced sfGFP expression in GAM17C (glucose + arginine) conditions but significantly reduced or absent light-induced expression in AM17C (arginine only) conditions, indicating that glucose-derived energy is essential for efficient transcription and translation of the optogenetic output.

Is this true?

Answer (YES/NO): NO